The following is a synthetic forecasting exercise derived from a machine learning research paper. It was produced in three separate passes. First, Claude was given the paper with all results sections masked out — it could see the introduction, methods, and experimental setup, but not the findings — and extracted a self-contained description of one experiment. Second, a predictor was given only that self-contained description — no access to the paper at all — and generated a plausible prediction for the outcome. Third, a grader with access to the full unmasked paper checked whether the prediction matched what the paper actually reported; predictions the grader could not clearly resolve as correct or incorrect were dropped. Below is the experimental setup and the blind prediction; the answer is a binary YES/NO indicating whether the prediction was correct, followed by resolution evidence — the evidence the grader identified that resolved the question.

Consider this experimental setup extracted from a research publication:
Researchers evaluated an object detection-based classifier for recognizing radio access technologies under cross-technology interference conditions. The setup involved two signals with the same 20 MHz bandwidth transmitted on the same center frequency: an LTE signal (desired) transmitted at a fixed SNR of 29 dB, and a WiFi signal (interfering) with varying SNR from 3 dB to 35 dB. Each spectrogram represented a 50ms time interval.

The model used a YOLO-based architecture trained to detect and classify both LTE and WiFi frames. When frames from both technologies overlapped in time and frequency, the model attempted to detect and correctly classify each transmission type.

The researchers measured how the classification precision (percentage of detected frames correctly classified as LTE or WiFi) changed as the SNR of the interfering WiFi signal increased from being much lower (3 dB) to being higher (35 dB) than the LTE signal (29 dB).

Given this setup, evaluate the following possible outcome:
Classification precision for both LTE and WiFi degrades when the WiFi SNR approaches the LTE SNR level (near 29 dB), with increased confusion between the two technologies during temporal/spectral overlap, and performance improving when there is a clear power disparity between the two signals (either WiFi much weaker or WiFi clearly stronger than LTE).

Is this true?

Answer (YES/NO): NO